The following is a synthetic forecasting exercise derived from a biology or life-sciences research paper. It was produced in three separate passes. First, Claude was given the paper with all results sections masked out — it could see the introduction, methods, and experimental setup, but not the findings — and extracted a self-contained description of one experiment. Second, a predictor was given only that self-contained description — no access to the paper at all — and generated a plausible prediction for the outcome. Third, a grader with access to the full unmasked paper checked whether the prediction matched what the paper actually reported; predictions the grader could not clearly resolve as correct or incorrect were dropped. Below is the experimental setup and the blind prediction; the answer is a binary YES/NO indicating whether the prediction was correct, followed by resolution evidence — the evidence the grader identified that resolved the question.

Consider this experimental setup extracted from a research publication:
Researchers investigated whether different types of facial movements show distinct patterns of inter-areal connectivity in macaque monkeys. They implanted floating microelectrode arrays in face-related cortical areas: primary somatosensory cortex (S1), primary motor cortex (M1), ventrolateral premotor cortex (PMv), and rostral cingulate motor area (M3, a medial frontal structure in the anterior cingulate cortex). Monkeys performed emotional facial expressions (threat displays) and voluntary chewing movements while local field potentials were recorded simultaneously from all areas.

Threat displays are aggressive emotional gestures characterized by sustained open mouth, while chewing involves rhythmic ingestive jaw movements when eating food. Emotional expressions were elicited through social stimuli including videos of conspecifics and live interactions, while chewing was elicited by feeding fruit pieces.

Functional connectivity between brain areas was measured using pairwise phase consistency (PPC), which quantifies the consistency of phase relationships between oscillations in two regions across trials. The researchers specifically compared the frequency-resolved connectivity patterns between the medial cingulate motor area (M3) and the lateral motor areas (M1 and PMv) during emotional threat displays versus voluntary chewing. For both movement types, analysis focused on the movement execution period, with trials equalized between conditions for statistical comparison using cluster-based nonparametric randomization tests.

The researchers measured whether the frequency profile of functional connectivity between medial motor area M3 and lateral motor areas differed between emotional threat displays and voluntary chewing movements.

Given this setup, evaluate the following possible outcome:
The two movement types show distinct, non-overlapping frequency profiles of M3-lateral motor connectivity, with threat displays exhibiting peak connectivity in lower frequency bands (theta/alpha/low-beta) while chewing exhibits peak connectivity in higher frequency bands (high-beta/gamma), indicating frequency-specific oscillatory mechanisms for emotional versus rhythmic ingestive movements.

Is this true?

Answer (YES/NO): NO